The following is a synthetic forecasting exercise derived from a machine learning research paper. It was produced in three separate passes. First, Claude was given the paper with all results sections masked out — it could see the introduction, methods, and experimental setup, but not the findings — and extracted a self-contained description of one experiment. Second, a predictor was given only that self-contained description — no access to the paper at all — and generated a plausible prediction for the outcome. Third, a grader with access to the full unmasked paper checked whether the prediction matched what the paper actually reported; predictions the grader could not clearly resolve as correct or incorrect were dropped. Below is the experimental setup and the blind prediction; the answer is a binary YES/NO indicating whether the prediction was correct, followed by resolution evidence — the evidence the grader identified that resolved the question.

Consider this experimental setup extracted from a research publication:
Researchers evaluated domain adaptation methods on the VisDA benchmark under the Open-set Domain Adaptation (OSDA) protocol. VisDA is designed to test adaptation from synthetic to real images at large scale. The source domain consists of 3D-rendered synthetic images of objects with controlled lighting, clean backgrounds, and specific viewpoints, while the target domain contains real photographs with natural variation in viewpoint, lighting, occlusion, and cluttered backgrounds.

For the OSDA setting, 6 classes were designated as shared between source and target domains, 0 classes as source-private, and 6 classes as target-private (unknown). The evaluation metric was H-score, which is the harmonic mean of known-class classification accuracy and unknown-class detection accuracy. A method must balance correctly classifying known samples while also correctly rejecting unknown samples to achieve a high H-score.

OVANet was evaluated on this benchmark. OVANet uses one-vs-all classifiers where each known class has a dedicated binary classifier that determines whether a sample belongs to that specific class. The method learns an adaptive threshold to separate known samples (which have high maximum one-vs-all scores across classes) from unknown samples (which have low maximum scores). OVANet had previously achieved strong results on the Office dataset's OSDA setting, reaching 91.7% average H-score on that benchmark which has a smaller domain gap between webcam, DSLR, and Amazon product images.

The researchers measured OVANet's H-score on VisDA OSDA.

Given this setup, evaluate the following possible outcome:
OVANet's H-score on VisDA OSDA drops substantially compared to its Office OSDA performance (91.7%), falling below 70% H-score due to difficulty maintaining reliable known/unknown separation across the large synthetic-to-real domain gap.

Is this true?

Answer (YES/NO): YES